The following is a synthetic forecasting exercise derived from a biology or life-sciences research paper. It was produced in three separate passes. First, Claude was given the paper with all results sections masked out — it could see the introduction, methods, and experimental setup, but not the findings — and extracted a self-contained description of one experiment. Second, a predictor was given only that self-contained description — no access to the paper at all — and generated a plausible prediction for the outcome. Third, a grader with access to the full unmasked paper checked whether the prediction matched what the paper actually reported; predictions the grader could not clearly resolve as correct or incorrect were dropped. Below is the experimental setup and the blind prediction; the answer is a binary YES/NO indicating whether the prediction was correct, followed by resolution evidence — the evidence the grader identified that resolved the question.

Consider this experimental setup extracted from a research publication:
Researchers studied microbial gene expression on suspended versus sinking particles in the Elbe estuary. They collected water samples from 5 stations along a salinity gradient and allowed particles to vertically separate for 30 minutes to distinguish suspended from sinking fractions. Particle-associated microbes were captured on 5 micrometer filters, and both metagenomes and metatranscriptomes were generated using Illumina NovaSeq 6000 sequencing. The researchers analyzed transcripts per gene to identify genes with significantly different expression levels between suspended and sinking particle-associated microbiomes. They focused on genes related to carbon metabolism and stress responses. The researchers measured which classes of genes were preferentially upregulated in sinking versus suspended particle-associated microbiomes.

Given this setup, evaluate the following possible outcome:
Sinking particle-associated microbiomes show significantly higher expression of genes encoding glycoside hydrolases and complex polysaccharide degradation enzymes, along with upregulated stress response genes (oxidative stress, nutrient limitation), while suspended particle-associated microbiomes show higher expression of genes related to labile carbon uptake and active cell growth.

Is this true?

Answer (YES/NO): NO